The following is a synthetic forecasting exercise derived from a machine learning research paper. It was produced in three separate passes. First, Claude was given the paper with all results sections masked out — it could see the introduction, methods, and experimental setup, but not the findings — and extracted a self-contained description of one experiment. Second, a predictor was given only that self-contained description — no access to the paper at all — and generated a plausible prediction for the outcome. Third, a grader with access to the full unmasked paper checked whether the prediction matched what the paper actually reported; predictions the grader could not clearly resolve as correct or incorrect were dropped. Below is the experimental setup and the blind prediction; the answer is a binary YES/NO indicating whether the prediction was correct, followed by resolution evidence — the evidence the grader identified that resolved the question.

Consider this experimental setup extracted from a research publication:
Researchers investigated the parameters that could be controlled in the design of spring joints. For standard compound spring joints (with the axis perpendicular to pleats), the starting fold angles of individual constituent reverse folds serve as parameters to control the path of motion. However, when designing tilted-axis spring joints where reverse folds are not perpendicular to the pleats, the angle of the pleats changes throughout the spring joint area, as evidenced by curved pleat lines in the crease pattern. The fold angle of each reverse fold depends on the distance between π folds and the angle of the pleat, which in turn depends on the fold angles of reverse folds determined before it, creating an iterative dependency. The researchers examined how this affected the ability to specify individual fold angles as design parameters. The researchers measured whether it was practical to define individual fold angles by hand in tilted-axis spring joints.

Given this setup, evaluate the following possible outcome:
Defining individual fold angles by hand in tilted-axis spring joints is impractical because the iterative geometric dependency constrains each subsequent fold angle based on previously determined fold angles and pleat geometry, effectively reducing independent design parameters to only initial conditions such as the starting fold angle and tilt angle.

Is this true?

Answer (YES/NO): NO